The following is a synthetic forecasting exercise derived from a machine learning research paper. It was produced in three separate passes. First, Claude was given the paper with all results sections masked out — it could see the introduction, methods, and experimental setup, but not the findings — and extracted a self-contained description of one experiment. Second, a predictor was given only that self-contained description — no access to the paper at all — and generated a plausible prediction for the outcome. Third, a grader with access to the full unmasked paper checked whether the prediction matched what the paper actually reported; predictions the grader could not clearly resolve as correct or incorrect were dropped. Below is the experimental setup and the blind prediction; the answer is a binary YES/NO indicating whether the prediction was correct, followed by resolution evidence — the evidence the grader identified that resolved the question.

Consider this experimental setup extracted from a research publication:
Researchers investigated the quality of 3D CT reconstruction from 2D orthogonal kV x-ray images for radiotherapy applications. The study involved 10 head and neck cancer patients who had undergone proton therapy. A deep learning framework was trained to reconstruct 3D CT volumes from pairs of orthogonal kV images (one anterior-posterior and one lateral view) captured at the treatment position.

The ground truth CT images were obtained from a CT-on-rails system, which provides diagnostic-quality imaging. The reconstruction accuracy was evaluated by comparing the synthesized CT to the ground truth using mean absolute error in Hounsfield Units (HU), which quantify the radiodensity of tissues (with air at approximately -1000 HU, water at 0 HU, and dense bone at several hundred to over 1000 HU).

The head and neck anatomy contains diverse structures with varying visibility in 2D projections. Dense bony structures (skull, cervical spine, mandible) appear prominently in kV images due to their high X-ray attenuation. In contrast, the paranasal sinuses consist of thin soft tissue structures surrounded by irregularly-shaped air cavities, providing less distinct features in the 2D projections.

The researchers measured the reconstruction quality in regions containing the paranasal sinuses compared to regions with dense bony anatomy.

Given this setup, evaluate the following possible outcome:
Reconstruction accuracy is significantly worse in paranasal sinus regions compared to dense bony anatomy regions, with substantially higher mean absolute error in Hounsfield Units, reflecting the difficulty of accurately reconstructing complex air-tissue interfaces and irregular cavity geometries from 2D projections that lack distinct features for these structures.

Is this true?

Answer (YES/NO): YES